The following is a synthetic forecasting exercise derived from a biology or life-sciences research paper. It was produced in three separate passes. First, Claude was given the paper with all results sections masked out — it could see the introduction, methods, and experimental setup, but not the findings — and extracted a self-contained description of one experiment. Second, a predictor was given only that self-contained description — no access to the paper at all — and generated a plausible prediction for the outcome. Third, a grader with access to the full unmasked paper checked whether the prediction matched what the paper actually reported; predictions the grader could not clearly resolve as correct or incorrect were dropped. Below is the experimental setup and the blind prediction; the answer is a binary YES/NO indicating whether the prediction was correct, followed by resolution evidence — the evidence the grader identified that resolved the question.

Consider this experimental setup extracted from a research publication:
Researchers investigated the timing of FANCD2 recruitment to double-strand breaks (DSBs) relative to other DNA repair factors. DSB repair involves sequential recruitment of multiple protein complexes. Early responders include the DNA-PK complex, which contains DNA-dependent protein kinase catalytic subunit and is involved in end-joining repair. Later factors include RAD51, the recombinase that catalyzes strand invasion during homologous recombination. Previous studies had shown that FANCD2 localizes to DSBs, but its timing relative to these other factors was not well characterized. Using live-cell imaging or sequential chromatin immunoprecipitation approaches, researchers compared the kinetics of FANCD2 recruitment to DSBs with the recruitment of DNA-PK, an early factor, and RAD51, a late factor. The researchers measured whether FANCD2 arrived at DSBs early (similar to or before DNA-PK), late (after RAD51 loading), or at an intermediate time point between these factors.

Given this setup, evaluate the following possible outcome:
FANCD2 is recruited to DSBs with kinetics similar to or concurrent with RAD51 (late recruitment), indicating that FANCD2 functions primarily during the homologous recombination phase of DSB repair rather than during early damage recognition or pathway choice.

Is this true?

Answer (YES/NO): NO